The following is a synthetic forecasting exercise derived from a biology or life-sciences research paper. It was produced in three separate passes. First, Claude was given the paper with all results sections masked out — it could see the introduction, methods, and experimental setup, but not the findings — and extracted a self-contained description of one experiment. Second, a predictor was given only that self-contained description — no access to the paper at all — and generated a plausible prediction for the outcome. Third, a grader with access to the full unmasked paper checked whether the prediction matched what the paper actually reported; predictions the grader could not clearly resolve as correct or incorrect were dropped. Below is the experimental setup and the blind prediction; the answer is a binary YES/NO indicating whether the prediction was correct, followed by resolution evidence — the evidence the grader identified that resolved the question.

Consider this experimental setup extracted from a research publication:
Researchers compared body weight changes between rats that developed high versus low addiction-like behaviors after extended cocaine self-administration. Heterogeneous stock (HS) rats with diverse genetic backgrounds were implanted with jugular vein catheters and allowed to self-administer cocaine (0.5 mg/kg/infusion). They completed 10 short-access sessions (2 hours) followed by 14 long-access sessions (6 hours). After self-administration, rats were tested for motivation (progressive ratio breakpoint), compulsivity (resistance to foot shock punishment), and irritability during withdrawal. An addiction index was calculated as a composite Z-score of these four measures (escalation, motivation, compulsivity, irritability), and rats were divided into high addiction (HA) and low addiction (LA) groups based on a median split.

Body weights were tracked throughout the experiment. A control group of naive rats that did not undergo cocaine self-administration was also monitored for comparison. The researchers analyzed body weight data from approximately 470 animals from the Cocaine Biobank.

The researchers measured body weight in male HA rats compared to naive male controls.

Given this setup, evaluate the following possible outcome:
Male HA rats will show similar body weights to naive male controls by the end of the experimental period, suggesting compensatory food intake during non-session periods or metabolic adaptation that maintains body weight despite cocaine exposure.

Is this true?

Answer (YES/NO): NO